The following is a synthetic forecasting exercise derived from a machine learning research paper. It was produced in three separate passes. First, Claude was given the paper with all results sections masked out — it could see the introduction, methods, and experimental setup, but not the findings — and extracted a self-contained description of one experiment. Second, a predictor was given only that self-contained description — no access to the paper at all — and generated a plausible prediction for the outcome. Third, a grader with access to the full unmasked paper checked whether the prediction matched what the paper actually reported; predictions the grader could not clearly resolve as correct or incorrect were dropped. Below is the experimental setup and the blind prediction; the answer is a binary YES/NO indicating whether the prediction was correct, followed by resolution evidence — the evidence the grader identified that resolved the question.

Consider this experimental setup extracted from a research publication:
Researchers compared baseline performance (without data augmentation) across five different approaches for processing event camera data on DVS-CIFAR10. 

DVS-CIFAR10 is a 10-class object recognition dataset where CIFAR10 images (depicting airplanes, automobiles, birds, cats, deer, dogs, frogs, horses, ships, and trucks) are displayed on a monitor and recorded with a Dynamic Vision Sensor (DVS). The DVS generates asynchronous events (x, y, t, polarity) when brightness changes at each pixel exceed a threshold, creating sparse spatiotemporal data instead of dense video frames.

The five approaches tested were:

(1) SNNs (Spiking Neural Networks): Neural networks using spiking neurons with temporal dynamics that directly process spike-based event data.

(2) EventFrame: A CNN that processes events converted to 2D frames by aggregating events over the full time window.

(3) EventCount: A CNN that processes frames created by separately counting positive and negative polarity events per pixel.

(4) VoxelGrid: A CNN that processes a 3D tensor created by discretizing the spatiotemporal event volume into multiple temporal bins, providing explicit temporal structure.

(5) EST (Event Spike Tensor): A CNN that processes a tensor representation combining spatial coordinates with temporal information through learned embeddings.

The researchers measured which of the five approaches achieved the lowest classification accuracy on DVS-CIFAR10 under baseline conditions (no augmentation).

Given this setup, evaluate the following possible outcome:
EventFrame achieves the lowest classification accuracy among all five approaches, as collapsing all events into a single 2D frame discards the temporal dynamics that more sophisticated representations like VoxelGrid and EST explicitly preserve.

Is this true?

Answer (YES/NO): NO